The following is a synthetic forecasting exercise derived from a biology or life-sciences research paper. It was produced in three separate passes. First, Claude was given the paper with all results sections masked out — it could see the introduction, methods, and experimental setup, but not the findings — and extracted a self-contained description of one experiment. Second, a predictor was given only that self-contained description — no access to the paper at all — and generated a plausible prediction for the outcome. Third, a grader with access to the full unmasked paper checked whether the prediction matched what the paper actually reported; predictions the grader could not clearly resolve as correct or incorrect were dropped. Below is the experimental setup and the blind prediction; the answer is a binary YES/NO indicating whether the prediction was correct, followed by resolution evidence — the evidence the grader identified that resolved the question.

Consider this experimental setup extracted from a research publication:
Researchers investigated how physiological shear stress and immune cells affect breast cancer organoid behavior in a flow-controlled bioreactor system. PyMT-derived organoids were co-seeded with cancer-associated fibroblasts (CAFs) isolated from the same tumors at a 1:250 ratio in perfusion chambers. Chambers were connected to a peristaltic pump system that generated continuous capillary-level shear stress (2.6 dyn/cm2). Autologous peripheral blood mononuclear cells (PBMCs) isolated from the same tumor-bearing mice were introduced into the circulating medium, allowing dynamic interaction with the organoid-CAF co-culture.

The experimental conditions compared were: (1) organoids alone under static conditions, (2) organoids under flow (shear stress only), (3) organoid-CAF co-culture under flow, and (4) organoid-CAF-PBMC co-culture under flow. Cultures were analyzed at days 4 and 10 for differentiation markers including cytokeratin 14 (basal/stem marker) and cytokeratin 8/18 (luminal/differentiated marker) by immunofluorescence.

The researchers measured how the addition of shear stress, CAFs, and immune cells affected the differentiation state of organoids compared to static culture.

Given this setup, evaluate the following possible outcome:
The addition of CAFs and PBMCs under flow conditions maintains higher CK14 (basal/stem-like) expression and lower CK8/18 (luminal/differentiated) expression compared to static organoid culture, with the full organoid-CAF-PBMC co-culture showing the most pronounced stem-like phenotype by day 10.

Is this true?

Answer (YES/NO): YES